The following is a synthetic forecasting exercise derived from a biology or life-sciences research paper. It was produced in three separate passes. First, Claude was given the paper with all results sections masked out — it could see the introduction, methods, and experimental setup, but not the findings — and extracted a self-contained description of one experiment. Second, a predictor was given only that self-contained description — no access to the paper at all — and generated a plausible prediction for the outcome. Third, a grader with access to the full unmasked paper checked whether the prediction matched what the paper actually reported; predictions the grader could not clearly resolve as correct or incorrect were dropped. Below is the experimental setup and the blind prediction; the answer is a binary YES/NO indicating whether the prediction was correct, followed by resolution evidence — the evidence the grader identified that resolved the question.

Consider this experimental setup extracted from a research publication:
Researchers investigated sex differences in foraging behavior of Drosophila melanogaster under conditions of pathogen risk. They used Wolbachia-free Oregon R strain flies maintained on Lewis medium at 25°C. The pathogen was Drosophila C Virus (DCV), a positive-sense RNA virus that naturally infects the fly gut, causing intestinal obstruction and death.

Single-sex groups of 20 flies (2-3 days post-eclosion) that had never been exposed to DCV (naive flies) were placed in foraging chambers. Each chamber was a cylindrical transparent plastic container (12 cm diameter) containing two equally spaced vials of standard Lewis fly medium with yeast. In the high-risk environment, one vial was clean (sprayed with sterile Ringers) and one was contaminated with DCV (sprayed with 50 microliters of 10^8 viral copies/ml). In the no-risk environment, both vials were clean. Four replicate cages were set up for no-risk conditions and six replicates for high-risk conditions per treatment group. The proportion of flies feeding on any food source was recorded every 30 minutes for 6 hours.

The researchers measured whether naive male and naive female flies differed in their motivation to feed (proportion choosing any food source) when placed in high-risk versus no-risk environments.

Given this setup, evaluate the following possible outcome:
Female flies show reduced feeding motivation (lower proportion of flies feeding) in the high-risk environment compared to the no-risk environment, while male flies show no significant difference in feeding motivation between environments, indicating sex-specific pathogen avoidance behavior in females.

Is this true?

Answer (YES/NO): NO